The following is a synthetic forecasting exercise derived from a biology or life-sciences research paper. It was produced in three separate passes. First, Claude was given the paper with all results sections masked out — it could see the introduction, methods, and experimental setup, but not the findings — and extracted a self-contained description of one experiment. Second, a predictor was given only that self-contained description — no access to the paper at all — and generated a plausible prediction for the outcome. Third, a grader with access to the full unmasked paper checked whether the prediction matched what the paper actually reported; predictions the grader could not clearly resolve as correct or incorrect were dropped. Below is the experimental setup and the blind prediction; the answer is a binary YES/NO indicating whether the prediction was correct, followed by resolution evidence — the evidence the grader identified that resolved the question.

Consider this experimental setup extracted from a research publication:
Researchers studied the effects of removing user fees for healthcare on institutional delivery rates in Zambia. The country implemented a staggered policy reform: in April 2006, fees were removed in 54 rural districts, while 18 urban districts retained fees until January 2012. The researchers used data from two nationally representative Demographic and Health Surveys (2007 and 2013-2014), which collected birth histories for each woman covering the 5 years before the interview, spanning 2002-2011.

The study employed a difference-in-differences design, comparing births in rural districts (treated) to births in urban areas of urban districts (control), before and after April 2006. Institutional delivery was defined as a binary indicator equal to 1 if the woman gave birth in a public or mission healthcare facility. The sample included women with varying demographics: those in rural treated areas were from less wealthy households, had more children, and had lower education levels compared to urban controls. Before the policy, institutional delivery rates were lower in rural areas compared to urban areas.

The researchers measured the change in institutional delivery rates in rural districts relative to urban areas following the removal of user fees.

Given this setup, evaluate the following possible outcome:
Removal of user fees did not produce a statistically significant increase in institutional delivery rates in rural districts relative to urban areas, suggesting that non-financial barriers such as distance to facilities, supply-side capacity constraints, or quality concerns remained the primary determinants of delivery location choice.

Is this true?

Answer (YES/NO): NO